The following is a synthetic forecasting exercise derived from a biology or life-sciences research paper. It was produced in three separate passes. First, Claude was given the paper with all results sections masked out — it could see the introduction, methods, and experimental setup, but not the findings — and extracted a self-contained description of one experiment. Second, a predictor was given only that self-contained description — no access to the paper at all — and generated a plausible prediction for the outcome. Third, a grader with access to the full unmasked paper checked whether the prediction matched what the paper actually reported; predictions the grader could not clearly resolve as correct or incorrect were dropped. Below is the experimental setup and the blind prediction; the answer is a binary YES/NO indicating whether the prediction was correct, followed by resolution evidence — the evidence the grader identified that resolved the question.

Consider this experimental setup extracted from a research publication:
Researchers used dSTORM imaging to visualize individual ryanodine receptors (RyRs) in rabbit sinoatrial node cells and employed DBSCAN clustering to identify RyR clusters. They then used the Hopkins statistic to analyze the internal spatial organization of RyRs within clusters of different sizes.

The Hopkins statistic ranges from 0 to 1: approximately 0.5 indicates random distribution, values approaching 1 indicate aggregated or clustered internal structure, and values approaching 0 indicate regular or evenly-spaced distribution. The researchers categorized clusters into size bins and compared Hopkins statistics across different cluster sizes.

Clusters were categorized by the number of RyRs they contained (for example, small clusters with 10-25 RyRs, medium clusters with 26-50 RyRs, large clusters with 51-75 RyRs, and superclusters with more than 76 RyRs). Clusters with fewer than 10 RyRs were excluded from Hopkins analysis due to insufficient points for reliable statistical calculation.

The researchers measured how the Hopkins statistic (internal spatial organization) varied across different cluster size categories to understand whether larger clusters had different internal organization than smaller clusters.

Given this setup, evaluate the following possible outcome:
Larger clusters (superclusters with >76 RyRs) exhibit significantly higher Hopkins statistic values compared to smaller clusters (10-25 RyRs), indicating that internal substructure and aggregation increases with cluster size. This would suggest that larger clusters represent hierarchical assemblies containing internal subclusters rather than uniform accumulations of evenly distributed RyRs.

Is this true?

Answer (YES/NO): NO